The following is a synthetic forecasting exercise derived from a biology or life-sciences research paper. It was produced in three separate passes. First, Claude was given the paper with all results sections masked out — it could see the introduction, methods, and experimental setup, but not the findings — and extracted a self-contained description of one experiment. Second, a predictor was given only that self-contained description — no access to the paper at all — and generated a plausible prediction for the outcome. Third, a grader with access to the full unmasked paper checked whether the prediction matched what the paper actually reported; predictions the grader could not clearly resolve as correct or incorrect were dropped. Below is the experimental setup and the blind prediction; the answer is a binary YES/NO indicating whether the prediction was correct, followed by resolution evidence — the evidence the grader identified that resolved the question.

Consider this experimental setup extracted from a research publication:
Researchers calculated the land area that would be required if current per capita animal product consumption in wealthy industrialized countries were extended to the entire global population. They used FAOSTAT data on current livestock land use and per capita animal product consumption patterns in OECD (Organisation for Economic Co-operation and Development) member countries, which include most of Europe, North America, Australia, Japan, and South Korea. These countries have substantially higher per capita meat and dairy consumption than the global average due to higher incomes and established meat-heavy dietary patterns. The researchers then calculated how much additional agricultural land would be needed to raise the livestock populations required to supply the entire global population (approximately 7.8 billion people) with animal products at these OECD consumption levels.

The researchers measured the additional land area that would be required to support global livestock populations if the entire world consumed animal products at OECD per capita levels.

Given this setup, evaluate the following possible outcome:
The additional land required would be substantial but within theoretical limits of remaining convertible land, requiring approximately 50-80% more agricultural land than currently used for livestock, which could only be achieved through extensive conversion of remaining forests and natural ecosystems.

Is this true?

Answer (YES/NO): NO